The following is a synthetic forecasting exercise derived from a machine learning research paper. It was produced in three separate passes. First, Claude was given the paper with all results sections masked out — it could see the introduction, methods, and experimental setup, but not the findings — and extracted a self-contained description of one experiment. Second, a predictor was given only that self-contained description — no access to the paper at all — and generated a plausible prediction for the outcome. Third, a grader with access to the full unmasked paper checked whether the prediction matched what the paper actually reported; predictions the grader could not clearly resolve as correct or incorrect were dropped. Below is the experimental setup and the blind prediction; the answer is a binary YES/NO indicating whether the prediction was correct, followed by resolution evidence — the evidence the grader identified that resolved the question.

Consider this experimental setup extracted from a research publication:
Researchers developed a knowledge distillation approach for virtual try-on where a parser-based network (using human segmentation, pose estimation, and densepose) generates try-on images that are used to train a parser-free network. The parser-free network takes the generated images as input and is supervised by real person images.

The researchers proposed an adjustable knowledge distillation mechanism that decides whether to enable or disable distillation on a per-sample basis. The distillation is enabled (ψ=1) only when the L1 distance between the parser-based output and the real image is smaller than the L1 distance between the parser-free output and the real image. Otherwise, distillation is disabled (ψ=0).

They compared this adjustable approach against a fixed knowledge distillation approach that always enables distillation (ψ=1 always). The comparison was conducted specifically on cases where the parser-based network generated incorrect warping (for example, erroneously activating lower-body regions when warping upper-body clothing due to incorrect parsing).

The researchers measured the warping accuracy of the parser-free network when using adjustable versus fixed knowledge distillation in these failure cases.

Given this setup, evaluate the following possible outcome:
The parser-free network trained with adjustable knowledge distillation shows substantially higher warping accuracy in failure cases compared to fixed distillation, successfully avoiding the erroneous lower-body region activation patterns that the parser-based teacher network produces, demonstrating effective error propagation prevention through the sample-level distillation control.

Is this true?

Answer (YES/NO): YES